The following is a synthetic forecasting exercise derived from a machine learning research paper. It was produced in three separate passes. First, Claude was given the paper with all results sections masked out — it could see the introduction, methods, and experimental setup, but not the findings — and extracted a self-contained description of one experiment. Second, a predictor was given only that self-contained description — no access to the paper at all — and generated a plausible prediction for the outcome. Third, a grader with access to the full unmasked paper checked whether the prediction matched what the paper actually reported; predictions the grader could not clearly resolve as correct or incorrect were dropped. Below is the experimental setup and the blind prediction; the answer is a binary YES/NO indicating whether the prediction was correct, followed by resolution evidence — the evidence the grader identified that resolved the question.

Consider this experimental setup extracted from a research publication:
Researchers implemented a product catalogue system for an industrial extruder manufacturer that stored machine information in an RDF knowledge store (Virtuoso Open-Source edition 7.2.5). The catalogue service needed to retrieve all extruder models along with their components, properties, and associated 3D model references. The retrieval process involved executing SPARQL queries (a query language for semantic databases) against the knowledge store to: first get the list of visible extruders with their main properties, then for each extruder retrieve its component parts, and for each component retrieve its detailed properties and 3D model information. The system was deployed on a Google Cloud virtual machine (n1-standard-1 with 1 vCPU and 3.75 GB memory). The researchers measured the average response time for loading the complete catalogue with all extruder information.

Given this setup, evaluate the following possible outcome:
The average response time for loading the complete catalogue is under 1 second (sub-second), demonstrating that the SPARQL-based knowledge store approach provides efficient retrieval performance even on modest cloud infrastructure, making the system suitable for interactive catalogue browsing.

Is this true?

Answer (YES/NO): YES